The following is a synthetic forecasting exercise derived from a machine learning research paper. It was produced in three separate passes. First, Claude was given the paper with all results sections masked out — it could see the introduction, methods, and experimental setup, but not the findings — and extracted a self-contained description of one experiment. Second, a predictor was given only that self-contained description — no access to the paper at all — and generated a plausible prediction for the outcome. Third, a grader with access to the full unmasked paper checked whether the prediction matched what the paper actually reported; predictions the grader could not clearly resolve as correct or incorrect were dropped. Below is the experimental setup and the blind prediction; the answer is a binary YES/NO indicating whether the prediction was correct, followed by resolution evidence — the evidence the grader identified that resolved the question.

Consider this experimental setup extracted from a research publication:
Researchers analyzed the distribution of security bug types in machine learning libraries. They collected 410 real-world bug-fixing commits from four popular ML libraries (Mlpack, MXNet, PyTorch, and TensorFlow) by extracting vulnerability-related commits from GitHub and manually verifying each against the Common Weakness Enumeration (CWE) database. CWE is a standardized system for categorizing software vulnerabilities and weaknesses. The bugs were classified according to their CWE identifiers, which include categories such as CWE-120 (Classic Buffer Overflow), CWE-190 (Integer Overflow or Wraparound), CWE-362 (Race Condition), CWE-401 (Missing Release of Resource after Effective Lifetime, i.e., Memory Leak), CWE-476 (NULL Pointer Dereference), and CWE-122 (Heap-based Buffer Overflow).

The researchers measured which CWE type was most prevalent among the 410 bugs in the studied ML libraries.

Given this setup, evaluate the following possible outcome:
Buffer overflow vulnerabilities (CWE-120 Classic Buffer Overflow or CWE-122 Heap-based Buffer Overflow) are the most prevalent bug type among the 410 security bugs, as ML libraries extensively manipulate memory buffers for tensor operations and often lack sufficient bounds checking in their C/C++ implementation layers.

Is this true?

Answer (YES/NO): NO